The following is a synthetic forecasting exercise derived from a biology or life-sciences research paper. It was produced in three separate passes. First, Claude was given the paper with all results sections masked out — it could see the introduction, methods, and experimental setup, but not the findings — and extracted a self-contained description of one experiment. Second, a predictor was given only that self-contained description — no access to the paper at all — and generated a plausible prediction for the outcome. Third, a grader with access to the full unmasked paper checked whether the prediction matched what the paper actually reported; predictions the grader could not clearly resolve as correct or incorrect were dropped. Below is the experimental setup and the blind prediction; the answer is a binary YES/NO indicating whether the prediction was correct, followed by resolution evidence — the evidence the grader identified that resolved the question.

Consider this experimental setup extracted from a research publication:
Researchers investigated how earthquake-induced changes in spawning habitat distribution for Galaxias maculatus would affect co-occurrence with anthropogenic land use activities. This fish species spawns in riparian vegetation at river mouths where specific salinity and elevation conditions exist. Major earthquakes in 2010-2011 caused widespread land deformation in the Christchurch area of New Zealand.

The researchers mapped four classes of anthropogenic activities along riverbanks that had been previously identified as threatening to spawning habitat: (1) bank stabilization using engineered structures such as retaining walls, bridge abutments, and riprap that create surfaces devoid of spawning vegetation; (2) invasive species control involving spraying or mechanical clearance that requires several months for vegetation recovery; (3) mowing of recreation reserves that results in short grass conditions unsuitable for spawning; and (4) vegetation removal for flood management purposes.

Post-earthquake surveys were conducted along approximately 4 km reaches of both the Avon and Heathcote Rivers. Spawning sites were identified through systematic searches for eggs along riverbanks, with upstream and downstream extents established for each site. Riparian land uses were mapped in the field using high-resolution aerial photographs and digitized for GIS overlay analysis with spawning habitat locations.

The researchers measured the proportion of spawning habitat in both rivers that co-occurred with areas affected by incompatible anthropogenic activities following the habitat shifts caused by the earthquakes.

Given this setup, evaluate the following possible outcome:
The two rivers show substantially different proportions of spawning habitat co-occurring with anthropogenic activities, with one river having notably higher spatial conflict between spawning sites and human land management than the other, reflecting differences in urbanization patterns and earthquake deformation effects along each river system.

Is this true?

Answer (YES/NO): NO